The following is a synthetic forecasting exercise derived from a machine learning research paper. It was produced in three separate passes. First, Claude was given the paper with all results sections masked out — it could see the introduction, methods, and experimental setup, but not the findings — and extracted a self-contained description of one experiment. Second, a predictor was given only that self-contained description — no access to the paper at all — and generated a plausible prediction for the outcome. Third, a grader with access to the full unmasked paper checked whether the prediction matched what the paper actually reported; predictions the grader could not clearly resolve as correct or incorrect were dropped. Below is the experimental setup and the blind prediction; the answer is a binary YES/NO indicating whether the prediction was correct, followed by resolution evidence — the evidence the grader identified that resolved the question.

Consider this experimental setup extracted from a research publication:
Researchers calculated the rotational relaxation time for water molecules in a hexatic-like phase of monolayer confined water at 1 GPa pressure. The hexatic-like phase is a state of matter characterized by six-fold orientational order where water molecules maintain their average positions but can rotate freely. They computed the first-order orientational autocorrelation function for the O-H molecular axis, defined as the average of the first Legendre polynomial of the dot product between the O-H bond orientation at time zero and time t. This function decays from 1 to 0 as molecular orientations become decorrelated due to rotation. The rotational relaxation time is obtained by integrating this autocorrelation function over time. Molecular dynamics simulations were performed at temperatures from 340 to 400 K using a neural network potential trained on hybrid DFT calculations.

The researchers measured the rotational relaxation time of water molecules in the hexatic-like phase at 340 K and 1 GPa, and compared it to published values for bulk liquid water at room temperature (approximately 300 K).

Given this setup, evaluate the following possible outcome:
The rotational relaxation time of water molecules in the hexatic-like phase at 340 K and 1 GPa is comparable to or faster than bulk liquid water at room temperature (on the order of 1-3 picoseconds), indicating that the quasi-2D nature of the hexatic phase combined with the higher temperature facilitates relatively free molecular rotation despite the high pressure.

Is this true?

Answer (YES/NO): NO